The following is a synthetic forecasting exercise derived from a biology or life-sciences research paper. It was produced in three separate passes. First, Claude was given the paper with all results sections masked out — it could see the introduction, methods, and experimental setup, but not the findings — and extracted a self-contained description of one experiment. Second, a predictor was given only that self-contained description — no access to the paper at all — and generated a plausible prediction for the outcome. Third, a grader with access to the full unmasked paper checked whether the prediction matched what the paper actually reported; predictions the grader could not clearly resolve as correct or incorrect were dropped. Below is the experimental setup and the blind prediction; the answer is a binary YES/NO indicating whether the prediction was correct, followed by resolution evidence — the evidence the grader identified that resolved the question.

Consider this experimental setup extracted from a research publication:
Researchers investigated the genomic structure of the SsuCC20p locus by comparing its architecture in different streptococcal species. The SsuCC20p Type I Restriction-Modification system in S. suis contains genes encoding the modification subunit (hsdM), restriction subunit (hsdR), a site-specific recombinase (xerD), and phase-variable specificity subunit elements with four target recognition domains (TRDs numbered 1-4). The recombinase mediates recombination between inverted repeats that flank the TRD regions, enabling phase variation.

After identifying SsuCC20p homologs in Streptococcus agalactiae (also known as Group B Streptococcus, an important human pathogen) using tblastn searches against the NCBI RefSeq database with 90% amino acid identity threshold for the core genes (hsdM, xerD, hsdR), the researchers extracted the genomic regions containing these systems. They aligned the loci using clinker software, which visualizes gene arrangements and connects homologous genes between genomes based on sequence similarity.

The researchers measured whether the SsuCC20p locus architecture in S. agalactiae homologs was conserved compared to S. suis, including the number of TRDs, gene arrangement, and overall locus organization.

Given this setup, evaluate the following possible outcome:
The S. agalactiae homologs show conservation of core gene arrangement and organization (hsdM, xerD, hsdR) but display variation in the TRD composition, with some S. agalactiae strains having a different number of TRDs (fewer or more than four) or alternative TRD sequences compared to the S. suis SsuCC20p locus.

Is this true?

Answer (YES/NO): YES